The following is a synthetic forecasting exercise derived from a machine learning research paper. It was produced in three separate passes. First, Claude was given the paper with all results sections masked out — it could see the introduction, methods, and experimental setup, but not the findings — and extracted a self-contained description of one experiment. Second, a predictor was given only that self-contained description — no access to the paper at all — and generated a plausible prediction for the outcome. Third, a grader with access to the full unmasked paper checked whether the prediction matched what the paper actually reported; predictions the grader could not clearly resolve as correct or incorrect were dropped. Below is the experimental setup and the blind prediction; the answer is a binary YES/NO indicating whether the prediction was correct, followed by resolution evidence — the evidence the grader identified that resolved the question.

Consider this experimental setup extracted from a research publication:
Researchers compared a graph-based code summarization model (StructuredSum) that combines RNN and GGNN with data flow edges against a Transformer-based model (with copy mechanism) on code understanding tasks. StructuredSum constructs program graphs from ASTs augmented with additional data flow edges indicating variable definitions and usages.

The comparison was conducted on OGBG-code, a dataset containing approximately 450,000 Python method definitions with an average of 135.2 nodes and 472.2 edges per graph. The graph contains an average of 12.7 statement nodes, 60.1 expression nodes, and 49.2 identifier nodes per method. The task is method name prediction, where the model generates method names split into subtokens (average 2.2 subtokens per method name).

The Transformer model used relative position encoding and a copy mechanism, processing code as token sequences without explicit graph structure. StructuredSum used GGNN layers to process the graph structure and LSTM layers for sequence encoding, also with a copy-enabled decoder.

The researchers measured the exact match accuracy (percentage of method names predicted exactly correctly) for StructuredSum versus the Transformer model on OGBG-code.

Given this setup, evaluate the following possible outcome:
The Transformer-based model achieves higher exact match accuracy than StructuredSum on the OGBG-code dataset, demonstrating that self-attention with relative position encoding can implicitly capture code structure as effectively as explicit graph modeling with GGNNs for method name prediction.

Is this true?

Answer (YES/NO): NO